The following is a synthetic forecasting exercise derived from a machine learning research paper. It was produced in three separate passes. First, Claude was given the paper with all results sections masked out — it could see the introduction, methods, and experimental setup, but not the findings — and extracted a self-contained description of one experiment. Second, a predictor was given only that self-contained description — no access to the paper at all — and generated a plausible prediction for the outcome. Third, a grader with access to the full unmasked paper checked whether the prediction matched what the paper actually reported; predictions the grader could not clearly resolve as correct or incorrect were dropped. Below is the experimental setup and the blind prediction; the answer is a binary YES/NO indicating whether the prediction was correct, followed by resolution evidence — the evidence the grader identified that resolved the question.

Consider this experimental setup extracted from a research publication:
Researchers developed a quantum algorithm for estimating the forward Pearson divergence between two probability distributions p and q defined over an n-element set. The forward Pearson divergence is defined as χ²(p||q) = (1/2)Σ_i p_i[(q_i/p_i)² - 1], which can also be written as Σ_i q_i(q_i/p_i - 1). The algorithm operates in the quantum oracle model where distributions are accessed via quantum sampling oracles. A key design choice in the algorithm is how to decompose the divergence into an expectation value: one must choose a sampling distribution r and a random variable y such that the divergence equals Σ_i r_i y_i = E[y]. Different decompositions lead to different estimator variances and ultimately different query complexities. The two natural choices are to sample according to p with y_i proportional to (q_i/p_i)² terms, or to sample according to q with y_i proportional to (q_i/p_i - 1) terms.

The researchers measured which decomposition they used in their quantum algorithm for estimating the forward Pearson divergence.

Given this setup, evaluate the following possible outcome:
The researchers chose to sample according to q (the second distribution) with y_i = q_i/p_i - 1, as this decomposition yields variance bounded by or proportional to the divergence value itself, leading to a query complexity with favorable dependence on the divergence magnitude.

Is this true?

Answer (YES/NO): NO